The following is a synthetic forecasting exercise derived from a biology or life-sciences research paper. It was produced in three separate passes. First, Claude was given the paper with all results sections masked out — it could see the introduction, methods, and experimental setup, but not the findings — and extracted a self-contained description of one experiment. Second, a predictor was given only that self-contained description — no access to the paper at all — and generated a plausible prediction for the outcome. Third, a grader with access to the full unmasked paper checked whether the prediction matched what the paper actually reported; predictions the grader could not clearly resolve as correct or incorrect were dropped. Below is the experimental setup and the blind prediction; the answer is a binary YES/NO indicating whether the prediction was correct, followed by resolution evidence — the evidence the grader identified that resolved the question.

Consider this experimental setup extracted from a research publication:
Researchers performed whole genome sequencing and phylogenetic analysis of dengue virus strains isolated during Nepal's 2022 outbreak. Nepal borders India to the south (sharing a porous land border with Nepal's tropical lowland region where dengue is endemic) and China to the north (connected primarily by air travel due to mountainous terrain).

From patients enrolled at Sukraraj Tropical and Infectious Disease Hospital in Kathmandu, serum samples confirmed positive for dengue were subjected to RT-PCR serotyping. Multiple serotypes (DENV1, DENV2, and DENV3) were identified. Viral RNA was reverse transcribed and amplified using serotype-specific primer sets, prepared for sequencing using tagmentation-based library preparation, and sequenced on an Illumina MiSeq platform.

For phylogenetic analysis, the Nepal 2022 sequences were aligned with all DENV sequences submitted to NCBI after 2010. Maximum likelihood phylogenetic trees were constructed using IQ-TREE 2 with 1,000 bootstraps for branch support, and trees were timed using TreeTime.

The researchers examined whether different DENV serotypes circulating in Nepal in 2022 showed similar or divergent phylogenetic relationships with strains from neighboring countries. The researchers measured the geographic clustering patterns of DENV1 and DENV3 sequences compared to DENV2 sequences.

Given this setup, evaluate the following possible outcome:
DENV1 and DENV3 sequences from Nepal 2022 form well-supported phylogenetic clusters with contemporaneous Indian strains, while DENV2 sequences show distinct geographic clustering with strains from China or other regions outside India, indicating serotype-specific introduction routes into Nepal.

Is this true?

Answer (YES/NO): YES